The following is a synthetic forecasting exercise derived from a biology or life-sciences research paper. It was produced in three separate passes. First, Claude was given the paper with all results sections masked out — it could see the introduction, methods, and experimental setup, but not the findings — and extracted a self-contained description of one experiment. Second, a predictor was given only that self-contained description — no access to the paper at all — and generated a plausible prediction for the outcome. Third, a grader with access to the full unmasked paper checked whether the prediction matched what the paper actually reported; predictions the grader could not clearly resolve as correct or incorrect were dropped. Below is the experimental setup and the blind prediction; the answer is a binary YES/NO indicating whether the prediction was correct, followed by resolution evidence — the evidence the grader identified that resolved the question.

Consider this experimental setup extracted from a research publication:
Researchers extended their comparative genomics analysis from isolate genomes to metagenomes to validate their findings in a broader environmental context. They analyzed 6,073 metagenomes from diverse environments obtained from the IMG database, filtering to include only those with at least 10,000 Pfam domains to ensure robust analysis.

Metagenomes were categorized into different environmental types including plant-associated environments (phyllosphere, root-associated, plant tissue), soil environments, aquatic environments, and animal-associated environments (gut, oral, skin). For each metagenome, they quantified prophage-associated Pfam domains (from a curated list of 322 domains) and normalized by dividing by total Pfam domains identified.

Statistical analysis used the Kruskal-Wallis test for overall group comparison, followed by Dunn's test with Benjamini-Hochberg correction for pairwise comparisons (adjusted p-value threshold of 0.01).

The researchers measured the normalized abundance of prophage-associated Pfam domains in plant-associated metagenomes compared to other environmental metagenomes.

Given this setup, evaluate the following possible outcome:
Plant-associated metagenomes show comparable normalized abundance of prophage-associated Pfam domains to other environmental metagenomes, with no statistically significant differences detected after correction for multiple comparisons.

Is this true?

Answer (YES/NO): NO